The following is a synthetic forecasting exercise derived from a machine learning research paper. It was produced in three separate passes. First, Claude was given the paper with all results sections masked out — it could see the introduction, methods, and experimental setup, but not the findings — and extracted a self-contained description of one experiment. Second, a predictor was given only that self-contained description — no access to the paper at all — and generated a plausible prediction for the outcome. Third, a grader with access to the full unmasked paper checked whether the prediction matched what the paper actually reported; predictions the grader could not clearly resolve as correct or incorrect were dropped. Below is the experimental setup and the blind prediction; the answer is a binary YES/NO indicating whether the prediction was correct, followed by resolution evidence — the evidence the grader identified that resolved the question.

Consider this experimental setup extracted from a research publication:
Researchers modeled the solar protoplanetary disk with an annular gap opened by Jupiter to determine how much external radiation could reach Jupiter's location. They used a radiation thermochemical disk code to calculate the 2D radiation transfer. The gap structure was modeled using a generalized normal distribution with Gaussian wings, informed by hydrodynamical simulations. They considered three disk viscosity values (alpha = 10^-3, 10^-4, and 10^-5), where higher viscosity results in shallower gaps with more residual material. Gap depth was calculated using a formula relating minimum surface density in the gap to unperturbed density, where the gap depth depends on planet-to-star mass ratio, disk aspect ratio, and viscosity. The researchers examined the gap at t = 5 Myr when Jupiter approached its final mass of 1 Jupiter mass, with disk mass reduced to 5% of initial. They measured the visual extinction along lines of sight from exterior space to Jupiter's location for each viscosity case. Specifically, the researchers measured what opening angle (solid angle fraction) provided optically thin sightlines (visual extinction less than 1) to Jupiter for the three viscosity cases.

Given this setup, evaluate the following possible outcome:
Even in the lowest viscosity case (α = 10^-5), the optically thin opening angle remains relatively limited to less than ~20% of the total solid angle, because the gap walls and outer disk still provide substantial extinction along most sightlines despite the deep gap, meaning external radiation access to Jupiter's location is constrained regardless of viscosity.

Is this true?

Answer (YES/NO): YES